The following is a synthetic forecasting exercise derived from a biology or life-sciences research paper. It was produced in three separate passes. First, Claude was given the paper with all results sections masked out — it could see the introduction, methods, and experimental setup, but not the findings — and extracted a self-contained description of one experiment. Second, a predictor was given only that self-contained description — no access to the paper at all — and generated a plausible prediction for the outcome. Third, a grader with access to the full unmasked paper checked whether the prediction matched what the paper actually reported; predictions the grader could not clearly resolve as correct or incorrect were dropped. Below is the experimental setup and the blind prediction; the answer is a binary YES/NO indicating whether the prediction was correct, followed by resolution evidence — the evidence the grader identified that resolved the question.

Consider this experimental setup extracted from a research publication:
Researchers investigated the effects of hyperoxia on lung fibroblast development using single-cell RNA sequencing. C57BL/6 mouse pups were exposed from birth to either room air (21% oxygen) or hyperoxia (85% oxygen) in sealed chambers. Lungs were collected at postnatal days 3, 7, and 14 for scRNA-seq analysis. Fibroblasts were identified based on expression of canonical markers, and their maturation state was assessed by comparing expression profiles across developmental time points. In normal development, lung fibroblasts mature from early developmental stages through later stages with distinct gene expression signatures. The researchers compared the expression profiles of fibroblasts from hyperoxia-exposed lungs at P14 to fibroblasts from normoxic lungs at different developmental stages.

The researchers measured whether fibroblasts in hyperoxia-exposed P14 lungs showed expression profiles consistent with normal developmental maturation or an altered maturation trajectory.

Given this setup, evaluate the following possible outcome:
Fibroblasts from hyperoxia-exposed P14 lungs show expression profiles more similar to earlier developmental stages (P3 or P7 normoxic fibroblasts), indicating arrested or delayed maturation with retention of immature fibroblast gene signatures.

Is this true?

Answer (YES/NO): YES